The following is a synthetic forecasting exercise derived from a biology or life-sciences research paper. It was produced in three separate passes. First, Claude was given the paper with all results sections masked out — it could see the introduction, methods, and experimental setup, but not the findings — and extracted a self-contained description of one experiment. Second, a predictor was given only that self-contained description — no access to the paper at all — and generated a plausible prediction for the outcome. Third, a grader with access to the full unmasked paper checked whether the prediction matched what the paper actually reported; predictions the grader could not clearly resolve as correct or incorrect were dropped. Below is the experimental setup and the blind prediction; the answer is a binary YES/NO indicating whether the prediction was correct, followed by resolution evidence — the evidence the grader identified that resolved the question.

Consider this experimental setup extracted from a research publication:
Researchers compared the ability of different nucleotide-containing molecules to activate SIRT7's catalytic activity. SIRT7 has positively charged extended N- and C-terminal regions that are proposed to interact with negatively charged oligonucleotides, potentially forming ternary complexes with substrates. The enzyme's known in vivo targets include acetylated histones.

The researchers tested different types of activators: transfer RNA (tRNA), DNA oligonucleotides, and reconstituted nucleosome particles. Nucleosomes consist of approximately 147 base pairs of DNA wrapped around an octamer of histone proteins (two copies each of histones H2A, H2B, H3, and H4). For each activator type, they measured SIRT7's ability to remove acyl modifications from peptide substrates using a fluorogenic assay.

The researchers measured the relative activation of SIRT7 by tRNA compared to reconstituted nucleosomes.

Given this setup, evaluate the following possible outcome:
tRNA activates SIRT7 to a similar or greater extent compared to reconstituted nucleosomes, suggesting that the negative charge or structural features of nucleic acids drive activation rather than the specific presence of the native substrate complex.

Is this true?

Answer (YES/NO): NO